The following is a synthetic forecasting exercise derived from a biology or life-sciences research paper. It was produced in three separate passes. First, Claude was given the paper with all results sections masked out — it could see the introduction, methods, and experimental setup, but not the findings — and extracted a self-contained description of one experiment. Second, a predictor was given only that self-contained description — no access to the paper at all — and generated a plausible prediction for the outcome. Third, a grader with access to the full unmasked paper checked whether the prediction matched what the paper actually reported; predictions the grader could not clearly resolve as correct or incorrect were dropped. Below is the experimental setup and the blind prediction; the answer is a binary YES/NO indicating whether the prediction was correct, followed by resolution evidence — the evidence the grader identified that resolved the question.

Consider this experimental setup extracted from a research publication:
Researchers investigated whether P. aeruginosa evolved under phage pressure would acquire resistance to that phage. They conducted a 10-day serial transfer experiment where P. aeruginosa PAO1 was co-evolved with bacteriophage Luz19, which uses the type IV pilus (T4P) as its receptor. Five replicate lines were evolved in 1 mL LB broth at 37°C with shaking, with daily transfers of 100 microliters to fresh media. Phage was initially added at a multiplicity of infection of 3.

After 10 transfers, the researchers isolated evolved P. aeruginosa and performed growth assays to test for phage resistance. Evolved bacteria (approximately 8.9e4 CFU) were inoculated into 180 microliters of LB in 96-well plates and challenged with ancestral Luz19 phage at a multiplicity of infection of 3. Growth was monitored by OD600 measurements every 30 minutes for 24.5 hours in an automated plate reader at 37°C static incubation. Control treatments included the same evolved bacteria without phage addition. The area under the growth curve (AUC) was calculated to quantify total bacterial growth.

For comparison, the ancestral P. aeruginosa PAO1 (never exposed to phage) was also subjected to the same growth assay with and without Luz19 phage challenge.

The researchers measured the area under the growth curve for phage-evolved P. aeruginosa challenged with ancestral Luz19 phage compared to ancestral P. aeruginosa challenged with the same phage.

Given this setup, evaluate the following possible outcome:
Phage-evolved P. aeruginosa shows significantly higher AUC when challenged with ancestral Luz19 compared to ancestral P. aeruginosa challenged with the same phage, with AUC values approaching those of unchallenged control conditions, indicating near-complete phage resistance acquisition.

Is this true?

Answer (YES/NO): YES